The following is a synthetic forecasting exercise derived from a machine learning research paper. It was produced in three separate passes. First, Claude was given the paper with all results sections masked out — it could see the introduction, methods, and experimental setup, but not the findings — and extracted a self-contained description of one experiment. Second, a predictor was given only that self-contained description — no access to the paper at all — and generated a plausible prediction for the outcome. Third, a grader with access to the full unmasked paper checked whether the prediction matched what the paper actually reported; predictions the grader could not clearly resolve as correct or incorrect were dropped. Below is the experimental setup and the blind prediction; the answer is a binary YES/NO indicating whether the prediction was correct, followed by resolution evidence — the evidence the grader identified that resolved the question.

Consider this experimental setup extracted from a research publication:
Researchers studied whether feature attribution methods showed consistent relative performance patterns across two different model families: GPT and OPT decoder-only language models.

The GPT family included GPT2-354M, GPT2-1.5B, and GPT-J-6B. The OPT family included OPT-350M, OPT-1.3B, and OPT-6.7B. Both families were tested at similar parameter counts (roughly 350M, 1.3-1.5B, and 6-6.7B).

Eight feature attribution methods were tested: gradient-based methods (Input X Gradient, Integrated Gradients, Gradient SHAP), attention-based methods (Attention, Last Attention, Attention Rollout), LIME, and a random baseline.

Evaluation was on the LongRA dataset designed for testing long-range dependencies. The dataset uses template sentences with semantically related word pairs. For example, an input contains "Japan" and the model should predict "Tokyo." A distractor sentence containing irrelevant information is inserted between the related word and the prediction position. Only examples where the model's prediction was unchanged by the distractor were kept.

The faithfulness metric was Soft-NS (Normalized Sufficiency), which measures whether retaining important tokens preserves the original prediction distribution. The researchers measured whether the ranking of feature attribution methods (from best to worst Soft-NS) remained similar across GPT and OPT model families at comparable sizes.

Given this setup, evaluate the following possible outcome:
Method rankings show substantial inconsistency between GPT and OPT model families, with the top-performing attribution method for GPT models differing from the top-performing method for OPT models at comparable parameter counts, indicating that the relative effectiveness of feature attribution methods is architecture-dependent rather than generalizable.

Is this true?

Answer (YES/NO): YES